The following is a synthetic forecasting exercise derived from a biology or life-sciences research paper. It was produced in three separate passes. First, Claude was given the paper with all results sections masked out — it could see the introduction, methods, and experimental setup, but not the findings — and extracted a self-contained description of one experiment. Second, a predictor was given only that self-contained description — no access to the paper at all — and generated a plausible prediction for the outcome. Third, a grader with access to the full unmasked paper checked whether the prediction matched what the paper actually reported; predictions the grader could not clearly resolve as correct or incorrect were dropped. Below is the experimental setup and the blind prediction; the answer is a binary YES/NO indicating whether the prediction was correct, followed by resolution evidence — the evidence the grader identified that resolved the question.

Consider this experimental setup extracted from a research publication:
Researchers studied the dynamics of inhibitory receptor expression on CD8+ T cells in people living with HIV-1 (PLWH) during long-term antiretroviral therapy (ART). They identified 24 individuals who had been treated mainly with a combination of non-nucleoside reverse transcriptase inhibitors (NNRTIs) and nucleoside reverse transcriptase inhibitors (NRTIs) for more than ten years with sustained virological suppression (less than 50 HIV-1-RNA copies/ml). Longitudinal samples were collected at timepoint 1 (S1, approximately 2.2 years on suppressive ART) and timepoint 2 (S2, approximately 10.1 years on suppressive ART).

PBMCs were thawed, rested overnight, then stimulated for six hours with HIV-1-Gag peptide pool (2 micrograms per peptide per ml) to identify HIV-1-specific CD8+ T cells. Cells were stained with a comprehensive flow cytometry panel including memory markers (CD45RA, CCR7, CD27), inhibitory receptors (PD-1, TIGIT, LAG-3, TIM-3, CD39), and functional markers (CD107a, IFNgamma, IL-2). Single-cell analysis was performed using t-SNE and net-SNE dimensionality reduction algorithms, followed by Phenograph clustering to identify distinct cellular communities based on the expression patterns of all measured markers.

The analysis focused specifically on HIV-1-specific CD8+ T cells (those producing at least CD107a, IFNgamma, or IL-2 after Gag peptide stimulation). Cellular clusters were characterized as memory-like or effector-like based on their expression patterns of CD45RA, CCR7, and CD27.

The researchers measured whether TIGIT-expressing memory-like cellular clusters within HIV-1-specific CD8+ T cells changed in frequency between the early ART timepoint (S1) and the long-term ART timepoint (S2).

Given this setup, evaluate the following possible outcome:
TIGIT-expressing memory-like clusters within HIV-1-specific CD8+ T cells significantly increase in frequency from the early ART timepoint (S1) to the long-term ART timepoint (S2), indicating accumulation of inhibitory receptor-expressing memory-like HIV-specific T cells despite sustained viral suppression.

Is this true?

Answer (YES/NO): NO